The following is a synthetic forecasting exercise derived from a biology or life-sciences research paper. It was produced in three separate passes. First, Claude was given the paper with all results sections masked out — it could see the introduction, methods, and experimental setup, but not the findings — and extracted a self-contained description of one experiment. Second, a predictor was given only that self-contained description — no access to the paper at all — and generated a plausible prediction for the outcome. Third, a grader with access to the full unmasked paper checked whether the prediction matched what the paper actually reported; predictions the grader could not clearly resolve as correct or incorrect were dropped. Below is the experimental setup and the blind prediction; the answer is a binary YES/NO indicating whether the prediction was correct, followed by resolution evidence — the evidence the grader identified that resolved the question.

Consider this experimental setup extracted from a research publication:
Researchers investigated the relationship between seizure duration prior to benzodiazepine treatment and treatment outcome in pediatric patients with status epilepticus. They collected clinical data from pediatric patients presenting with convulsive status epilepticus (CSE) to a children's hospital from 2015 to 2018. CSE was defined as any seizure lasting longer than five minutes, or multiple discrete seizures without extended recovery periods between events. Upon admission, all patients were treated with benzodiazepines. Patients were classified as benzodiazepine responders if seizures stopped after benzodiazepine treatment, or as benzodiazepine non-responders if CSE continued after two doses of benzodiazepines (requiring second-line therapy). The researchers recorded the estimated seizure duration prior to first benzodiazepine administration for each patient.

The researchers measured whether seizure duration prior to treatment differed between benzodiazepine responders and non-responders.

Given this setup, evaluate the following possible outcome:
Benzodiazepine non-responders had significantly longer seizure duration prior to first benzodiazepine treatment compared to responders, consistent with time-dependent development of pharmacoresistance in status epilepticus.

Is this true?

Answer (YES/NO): YES